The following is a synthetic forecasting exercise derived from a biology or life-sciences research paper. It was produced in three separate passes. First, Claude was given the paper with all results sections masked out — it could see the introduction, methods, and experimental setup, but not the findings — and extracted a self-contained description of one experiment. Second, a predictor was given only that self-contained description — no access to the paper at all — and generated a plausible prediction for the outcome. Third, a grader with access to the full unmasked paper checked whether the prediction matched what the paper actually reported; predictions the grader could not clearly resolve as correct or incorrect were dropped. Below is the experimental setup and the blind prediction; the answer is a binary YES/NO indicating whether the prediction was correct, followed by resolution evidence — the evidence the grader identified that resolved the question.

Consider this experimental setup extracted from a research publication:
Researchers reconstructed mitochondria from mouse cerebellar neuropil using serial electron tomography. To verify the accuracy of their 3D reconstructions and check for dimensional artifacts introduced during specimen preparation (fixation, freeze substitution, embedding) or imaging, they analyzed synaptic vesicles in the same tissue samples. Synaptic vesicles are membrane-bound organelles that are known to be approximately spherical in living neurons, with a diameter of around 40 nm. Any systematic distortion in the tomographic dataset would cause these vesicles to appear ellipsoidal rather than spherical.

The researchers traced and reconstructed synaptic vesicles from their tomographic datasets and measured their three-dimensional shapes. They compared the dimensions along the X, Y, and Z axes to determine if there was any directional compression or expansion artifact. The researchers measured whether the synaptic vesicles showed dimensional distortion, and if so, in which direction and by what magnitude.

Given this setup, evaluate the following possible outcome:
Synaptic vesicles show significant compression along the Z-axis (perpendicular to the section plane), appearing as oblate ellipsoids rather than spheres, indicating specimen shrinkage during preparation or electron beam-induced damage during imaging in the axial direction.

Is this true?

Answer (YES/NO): YES